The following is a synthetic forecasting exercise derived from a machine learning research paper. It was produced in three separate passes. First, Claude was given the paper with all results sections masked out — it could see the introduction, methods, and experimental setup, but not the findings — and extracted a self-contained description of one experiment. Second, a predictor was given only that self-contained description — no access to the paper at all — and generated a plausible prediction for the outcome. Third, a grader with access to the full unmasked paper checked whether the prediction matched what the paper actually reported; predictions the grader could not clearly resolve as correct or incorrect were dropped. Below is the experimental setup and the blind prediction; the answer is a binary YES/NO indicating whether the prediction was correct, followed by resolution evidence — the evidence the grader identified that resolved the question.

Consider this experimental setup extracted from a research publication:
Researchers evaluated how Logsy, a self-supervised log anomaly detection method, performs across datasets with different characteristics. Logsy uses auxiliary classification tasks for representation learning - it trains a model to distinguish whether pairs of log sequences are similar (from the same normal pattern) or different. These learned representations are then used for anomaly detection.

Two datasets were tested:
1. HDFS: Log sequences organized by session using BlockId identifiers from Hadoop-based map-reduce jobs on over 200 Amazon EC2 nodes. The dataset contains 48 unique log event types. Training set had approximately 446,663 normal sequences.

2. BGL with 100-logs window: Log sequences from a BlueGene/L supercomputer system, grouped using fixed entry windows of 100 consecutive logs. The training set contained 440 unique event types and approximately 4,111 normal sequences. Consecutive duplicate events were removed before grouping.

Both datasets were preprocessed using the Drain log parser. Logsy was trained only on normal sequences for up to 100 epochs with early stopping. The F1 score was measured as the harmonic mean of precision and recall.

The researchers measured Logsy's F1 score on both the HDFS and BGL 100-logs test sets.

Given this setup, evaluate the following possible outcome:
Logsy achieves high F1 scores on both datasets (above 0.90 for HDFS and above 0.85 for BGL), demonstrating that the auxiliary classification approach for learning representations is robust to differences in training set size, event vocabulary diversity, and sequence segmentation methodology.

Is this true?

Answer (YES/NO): NO